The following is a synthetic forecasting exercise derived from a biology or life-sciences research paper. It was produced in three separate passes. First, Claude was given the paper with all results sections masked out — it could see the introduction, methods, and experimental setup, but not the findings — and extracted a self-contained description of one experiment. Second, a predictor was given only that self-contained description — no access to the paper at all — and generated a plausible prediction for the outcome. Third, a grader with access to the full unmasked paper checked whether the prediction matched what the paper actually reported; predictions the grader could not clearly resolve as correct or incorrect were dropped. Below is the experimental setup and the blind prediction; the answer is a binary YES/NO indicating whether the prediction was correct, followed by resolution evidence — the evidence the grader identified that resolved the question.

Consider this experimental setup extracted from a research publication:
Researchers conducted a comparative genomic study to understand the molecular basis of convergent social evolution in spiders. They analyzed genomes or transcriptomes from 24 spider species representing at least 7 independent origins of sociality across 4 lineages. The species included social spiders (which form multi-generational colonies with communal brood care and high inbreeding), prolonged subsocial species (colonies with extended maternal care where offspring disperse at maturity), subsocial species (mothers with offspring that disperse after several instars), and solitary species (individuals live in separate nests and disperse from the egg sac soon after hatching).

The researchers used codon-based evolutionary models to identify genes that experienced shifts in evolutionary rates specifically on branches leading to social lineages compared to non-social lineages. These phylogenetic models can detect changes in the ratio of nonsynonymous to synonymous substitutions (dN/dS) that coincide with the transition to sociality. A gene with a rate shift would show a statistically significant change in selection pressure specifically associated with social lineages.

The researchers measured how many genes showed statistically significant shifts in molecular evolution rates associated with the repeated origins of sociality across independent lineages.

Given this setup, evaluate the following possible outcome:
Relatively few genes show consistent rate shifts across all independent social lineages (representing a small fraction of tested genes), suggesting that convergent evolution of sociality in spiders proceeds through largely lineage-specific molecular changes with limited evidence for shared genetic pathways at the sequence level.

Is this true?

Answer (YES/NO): NO